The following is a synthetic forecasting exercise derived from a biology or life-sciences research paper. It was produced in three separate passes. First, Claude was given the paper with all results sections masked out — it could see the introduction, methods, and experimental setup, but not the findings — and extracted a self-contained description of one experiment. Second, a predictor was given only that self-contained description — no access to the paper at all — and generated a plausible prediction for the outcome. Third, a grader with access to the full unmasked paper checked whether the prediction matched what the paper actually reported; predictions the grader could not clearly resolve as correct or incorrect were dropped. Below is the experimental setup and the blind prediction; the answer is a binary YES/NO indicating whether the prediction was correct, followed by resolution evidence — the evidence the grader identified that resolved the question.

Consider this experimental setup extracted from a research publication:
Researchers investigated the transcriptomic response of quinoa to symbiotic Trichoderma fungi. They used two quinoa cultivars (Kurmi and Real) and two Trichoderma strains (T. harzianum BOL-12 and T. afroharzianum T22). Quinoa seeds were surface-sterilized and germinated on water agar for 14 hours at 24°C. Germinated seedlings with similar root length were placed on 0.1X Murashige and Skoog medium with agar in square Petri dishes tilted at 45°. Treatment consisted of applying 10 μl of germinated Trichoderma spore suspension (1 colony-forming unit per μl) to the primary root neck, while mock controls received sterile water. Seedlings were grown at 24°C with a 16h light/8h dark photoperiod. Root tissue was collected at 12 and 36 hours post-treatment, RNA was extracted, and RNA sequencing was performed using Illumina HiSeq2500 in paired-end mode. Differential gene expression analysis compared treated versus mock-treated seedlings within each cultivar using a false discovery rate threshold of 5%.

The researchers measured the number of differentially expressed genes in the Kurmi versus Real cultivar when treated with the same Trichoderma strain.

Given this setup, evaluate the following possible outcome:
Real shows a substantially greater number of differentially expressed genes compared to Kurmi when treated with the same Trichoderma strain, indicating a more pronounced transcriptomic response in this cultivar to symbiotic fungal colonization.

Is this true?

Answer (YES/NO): NO